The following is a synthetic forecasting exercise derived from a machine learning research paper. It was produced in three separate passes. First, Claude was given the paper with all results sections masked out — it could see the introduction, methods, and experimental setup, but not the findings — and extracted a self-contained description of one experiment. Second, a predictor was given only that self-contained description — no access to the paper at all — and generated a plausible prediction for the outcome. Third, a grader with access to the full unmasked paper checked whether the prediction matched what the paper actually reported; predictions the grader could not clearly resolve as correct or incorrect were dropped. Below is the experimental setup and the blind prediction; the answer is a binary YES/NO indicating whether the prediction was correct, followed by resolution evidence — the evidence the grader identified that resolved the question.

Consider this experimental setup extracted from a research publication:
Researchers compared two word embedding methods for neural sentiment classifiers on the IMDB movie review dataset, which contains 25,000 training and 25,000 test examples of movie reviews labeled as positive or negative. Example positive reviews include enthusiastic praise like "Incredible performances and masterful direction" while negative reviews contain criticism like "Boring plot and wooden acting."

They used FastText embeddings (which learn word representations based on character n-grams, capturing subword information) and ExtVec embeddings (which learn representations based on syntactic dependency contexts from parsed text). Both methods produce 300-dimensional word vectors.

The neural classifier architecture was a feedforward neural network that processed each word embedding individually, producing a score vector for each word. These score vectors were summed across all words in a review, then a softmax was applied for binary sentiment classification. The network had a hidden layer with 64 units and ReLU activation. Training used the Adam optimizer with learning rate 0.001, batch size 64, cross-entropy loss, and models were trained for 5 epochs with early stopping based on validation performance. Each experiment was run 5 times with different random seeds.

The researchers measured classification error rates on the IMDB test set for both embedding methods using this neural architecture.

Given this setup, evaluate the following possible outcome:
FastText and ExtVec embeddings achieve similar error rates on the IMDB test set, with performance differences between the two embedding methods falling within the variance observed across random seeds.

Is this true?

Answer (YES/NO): NO